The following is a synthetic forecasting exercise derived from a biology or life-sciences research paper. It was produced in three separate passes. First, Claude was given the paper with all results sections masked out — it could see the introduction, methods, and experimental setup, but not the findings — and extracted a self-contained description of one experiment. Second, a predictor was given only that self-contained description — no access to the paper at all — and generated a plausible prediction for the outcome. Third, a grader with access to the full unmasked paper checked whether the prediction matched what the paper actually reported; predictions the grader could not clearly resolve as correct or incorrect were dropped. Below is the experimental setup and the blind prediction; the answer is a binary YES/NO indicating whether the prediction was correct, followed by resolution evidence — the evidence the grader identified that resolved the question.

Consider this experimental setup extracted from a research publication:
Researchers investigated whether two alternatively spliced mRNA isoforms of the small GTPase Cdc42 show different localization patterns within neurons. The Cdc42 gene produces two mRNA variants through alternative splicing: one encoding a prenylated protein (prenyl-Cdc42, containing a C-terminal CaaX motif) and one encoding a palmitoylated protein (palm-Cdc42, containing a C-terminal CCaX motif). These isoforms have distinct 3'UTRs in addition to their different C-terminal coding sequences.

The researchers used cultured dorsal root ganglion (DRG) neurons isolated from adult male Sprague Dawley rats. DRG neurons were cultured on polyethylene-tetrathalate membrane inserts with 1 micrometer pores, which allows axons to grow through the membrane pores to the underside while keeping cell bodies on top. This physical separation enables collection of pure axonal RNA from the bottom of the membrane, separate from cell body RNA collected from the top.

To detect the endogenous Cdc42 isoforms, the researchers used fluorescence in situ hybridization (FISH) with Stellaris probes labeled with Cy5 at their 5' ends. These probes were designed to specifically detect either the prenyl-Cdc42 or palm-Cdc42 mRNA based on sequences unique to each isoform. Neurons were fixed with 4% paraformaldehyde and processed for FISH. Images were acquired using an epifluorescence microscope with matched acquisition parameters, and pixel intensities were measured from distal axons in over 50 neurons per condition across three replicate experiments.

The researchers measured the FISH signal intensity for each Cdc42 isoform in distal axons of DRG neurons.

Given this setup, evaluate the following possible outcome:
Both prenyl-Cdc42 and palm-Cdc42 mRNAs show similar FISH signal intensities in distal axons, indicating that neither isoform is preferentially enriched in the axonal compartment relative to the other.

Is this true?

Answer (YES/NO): NO